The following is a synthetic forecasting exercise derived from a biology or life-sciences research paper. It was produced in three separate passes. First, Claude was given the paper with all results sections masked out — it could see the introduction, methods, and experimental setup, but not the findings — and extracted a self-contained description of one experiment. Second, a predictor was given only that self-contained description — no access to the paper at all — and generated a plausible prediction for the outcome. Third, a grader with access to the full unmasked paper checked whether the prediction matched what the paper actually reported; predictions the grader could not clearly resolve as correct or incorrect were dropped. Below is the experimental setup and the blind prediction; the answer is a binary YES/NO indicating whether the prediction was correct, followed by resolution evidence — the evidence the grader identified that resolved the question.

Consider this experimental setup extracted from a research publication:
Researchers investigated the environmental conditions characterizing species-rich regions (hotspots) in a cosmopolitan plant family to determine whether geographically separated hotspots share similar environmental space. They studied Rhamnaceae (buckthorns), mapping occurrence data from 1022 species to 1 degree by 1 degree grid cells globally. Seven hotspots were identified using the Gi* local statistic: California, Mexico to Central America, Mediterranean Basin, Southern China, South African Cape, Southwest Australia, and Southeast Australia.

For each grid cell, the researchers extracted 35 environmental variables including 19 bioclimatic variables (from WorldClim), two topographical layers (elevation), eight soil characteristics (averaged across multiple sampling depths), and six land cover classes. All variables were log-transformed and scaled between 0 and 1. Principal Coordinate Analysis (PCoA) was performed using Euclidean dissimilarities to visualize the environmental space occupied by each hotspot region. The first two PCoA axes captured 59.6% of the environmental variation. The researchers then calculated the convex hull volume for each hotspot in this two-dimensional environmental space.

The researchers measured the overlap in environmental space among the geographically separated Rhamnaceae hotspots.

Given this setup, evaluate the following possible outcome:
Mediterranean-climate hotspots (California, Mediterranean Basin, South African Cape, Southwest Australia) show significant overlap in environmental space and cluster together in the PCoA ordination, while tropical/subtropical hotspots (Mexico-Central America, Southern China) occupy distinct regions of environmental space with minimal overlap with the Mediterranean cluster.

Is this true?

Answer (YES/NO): NO